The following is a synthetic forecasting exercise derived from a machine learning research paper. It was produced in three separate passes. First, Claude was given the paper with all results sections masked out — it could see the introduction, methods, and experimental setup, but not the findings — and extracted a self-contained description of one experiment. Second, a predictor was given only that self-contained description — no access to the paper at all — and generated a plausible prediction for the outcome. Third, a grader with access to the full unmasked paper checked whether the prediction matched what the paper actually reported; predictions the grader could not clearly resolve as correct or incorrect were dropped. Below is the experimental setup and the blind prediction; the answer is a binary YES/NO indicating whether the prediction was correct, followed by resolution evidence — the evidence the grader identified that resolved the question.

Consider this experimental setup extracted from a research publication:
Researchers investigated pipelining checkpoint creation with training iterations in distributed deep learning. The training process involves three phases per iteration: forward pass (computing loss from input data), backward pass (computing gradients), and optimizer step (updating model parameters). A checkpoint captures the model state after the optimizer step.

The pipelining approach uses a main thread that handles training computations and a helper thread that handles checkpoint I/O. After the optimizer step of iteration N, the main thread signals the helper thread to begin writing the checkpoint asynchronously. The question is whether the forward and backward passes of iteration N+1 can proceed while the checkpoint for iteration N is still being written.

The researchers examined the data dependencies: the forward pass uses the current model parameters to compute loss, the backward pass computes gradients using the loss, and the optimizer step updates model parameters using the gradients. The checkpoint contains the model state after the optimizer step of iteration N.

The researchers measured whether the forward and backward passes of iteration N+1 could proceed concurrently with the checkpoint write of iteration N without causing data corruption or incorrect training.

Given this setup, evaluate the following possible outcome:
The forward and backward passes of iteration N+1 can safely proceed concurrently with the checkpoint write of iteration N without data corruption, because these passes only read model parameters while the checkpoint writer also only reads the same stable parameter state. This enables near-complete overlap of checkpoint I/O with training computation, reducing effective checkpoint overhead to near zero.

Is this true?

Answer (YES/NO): YES